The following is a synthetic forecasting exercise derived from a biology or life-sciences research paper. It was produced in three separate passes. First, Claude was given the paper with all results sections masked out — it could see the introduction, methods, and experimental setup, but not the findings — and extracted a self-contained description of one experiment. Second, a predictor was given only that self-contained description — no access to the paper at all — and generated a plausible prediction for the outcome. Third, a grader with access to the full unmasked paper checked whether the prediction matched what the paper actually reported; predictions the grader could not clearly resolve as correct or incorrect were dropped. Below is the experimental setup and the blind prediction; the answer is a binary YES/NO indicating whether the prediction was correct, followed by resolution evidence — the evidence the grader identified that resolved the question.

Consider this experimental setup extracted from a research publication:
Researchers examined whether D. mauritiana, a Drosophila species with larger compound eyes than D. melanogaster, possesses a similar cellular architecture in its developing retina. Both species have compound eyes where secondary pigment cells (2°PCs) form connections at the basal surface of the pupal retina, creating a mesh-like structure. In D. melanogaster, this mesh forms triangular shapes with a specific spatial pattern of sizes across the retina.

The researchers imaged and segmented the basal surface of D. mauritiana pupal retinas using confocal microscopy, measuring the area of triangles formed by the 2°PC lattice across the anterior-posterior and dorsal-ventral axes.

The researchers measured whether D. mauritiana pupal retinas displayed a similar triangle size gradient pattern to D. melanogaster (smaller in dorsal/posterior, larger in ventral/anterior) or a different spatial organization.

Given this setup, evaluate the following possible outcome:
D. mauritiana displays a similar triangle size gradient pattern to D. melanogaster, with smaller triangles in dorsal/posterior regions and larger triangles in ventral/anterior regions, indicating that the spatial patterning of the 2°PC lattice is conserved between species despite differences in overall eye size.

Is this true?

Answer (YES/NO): YES